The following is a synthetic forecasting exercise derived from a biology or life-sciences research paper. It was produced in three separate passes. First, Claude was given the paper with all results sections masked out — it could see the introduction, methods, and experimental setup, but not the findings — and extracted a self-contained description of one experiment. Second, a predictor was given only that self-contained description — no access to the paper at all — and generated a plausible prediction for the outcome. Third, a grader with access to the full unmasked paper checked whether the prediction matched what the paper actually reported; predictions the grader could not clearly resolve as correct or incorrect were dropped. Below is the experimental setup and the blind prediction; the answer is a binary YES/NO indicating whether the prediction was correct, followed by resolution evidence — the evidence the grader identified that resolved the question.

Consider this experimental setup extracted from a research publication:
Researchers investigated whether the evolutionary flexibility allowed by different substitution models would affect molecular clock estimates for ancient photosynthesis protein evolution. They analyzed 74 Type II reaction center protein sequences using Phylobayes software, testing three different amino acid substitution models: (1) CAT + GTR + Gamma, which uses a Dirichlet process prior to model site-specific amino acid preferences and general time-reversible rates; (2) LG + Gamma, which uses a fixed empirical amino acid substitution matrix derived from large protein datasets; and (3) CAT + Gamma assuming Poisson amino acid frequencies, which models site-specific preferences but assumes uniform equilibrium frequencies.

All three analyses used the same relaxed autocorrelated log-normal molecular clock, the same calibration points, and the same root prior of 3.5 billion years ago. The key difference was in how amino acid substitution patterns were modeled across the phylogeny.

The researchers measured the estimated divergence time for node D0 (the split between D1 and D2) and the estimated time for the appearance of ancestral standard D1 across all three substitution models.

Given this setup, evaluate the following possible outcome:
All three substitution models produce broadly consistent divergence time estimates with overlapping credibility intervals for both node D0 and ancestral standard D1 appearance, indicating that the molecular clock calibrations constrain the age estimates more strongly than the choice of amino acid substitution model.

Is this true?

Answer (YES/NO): NO